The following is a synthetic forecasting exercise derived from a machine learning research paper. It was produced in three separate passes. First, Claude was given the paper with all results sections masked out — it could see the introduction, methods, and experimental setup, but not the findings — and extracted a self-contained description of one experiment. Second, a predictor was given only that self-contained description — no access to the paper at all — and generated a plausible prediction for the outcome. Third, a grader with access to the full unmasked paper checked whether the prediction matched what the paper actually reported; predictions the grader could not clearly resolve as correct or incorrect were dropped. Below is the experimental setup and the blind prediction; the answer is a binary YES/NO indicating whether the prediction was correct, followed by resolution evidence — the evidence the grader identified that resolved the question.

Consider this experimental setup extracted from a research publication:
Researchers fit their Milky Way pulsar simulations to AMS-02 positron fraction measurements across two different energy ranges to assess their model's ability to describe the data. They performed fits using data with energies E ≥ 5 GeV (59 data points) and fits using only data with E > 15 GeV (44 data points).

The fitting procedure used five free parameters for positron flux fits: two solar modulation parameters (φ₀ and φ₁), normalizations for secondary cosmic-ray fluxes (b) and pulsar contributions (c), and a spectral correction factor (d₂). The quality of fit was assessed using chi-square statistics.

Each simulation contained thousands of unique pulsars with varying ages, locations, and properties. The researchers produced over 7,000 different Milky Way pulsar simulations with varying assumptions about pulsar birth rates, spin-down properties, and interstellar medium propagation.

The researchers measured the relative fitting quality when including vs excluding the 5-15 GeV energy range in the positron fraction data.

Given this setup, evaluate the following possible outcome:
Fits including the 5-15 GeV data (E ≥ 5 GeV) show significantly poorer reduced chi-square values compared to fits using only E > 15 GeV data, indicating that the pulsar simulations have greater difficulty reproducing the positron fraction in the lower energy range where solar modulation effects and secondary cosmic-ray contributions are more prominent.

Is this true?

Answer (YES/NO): NO